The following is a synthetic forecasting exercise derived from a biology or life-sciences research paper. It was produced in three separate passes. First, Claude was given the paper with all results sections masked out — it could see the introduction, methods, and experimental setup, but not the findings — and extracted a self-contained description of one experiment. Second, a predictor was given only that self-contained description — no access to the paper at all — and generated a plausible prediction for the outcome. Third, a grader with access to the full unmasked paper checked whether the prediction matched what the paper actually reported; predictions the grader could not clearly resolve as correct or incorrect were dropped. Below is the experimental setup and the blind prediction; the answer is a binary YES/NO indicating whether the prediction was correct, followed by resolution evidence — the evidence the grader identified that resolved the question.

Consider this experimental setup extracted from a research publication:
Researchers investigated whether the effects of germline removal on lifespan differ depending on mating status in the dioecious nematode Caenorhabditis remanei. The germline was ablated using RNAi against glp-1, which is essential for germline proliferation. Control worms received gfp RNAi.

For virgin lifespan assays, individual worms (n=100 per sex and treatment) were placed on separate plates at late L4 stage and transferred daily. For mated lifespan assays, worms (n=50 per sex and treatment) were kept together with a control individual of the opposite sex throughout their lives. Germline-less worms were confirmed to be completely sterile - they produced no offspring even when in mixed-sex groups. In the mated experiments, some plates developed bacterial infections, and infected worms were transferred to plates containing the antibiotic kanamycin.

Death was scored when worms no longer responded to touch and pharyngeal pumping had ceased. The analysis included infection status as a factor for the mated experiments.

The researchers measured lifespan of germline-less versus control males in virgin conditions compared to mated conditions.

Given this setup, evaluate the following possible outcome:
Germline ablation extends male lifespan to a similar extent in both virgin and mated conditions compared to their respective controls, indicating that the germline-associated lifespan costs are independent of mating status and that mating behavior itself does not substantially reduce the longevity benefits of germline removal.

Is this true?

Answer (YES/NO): NO